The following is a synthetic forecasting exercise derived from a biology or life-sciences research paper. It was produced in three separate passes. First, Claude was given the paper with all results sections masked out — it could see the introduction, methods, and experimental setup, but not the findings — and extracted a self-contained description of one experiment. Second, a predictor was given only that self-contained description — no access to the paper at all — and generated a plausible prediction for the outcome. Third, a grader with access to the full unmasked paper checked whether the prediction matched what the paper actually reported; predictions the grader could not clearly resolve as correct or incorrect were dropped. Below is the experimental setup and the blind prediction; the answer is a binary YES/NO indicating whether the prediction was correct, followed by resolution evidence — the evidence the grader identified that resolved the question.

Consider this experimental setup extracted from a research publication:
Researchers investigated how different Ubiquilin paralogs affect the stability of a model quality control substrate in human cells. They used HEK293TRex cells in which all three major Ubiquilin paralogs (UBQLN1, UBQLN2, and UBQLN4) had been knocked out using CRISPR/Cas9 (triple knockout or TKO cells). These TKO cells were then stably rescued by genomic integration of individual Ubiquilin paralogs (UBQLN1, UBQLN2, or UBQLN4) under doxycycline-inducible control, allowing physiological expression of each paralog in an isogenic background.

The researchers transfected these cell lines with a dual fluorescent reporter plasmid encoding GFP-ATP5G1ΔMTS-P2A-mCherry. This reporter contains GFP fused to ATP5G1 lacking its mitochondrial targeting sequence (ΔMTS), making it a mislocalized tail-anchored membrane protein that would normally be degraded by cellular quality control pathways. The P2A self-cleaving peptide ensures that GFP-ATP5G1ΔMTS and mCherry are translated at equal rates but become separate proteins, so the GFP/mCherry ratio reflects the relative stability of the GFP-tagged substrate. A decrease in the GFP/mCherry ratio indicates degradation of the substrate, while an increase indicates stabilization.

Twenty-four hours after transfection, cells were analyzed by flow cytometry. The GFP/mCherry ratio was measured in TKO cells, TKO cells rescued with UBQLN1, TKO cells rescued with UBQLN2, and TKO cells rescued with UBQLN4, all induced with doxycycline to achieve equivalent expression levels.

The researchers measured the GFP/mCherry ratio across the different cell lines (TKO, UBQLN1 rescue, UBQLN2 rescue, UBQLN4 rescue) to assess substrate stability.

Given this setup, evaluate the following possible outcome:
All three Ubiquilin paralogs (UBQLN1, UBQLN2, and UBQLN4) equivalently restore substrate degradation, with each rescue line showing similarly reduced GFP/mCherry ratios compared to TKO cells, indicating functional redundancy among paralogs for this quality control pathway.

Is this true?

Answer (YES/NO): NO